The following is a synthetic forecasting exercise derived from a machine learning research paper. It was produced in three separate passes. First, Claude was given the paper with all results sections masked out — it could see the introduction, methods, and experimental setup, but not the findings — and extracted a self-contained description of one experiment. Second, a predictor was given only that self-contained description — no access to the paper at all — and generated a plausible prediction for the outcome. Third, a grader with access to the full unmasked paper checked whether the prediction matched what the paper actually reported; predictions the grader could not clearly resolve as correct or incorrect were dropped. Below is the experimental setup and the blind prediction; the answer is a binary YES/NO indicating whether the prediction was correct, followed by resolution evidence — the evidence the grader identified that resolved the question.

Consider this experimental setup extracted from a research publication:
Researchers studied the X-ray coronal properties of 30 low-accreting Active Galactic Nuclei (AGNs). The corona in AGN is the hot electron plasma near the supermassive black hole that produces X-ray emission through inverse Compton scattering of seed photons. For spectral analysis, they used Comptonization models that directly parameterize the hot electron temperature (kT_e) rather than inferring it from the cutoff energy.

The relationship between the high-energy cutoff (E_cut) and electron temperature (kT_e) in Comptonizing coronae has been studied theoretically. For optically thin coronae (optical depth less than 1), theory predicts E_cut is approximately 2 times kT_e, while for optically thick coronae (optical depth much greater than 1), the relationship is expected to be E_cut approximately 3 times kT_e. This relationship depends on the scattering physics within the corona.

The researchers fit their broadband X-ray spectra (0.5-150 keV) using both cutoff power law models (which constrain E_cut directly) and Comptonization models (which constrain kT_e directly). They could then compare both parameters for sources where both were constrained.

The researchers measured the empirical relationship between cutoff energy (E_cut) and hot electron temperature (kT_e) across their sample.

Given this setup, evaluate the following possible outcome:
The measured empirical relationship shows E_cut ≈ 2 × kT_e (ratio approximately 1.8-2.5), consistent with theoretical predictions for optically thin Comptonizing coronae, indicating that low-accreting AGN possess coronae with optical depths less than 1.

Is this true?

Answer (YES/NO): NO